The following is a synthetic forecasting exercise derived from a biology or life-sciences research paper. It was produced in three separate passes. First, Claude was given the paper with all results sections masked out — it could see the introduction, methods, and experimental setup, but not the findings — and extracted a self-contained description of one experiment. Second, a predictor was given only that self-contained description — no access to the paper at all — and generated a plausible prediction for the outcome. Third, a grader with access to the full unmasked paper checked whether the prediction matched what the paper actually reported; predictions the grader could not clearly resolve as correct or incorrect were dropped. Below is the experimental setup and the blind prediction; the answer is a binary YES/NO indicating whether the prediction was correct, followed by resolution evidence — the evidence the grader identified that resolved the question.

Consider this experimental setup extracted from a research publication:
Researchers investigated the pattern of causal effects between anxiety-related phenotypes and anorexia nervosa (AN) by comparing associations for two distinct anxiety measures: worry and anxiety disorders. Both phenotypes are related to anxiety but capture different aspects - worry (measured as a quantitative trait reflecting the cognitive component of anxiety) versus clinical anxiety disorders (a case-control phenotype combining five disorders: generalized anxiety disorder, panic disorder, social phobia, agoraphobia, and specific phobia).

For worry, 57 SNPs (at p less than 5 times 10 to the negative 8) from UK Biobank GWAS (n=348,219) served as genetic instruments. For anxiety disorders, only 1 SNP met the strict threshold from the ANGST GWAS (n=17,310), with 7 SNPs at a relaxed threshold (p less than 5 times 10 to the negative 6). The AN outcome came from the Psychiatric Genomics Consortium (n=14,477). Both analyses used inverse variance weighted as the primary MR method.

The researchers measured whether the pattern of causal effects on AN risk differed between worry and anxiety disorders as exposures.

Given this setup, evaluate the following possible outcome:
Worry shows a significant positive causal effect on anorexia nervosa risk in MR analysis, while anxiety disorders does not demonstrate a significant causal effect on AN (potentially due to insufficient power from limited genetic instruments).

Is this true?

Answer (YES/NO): YES